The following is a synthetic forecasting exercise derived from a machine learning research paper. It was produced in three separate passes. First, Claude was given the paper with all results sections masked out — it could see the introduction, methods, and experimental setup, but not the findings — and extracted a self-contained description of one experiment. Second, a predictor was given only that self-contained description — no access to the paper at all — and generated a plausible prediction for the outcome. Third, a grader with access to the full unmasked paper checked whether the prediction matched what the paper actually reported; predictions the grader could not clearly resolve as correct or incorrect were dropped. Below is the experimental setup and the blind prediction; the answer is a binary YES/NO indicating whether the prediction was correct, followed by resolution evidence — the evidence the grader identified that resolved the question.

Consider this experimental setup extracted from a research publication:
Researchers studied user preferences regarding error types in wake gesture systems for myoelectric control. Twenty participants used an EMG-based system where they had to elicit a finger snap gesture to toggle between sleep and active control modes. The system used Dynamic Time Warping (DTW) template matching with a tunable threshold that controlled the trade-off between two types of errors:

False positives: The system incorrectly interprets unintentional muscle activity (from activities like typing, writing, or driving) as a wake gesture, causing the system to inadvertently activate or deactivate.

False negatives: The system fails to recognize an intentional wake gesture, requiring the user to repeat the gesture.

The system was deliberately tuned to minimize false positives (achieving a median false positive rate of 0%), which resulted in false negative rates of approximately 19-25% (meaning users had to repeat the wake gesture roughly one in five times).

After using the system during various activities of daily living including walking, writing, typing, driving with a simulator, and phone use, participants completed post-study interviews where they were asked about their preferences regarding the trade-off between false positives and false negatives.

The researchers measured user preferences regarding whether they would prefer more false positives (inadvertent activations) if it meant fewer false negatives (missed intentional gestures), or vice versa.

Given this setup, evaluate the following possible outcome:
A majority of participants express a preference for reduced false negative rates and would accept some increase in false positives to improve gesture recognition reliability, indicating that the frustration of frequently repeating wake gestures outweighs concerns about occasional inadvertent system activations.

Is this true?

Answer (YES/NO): NO